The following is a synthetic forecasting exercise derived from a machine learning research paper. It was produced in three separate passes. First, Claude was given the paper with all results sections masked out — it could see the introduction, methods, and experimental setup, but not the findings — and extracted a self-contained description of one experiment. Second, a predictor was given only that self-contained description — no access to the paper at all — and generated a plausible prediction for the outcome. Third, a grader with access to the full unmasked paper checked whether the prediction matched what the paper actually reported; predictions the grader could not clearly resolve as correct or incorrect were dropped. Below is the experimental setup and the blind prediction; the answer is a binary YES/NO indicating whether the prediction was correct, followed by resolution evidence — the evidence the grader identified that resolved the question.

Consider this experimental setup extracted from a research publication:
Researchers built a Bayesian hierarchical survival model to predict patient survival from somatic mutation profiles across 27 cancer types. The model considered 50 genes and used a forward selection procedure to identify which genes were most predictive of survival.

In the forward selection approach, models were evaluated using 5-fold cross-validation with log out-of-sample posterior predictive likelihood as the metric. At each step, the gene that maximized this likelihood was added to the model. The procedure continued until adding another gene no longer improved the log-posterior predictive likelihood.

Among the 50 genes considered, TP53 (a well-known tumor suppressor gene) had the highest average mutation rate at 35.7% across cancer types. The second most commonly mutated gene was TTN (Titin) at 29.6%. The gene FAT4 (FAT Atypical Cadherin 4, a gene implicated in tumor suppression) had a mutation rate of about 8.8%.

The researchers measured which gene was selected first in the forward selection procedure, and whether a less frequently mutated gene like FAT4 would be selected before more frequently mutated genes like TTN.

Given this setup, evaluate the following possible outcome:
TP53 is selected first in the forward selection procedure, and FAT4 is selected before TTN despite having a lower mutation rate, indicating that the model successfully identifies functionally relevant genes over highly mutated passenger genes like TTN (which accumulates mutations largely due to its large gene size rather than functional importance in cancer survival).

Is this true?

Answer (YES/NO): YES